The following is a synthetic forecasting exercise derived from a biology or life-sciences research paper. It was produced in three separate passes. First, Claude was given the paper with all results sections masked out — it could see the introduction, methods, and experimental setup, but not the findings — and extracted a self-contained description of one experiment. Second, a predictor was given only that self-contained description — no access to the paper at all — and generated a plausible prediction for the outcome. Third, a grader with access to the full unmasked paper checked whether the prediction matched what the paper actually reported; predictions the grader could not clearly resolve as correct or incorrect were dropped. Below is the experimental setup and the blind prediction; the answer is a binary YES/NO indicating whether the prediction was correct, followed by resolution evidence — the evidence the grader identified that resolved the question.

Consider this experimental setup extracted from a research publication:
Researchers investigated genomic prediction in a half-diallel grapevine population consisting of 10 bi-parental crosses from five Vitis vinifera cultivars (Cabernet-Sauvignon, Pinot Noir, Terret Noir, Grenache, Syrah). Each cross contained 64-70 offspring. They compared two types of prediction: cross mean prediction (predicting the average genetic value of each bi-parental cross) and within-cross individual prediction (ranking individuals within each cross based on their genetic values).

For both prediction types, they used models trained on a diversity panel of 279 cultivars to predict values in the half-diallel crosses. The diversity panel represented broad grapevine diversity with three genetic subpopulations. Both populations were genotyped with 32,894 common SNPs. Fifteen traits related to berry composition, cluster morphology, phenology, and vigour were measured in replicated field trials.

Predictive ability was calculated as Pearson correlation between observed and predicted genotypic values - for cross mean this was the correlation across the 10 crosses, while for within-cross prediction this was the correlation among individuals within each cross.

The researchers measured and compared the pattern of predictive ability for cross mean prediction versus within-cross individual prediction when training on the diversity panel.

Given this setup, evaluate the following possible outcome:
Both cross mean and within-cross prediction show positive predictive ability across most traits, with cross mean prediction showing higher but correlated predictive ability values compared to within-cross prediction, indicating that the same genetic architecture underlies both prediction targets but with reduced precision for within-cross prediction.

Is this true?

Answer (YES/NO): NO